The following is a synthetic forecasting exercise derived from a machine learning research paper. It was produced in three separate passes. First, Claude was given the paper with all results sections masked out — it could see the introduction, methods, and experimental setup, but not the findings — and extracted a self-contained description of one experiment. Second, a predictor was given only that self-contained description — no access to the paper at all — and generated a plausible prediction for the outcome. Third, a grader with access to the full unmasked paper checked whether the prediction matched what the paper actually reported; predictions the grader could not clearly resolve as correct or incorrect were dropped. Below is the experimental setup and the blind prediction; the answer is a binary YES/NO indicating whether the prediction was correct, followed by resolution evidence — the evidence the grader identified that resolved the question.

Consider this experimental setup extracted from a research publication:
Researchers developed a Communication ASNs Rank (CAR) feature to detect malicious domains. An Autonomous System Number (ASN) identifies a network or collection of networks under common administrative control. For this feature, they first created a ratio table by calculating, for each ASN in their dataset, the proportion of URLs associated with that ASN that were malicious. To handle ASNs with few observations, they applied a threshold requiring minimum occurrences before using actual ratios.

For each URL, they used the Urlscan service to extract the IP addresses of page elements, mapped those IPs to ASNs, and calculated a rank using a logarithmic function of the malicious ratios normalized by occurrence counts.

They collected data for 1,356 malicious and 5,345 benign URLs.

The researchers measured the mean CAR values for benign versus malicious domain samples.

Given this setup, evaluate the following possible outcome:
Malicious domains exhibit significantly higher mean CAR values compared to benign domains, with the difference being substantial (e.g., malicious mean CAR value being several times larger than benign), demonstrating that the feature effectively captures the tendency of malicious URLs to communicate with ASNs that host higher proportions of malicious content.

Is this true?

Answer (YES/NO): YES